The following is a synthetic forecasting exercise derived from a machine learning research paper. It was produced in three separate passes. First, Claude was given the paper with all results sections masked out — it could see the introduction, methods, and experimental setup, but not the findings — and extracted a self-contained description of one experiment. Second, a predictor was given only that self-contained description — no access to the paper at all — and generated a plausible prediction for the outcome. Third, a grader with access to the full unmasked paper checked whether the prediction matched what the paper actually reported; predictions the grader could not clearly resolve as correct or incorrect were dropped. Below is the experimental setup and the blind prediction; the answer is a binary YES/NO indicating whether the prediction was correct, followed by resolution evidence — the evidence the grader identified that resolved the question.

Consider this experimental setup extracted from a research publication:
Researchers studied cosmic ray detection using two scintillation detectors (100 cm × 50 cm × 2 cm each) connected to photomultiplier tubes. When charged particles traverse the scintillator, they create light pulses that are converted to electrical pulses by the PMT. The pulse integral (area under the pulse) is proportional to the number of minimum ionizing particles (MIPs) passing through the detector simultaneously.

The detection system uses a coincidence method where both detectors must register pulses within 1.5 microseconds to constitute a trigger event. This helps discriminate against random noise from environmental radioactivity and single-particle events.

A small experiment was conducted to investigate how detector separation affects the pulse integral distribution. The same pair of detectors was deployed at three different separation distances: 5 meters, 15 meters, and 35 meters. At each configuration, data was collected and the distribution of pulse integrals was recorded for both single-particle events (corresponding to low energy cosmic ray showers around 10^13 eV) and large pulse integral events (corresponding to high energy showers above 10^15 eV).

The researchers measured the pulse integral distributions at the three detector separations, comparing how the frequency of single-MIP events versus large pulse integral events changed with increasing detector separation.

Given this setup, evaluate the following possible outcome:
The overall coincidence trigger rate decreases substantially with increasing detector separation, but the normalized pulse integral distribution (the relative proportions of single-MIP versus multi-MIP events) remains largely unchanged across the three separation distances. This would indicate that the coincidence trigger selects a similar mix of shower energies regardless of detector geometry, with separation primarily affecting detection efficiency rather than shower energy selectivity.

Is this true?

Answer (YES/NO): NO